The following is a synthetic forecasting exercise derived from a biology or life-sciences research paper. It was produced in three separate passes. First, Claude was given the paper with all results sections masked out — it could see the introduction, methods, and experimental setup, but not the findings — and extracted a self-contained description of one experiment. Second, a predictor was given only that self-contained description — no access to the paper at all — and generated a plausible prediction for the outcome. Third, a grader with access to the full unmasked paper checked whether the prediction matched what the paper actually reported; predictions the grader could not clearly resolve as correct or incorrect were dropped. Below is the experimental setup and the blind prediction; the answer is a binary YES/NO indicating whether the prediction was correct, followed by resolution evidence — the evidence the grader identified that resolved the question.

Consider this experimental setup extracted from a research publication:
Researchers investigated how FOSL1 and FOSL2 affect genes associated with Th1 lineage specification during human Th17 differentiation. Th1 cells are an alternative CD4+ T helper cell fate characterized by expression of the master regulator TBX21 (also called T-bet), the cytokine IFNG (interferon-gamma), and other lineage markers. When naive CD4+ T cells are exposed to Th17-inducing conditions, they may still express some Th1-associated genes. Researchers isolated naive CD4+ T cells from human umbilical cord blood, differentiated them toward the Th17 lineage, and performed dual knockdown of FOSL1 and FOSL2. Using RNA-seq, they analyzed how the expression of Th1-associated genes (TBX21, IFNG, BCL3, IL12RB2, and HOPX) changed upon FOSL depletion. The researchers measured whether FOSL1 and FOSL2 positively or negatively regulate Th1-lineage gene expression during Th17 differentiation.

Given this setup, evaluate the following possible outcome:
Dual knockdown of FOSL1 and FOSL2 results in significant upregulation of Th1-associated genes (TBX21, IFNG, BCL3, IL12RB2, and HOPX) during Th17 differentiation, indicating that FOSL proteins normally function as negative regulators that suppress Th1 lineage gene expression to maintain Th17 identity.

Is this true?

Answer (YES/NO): YES